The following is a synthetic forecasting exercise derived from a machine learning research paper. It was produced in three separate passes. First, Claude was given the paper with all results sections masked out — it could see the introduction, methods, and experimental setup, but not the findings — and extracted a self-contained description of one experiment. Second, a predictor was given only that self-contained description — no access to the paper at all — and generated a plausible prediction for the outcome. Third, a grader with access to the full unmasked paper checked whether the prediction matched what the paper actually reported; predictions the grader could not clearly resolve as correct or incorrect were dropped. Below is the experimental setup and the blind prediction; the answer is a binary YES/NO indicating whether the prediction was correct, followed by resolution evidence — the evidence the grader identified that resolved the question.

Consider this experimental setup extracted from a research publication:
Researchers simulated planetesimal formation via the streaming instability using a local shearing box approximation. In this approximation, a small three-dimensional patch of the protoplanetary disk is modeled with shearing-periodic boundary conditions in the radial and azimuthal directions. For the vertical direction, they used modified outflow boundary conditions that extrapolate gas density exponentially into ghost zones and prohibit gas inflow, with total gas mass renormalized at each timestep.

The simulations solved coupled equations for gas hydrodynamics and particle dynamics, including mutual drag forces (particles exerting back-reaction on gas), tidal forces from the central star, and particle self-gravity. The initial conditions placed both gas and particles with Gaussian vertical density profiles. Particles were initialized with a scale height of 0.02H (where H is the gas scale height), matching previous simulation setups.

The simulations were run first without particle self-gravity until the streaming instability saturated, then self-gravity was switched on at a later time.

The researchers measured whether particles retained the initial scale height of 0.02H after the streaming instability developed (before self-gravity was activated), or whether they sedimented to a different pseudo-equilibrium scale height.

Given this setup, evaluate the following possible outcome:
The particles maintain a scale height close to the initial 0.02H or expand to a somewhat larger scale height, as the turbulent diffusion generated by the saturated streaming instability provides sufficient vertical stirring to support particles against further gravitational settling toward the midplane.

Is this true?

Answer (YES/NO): NO